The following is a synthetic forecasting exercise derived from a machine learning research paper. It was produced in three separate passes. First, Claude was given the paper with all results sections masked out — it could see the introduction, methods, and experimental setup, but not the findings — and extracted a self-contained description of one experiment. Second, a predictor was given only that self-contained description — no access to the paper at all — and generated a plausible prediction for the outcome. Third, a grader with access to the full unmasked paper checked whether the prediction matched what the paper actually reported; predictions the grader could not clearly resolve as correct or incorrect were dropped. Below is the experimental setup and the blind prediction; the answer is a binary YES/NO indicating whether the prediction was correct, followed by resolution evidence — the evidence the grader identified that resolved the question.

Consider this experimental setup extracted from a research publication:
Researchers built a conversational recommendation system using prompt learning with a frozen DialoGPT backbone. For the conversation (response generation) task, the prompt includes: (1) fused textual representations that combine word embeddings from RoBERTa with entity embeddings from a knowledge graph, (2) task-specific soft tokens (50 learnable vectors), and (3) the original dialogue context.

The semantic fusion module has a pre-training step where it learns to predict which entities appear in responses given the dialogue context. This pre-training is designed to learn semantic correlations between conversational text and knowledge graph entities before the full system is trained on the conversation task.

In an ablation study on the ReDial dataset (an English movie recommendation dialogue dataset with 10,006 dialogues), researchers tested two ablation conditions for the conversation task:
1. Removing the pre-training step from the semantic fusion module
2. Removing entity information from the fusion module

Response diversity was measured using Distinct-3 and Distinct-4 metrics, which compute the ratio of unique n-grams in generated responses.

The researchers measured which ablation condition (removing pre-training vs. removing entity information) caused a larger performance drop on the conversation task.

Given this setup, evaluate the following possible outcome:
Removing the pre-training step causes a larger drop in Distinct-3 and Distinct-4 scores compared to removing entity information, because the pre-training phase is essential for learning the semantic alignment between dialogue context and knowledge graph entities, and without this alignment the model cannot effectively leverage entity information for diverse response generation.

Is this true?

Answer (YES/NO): NO